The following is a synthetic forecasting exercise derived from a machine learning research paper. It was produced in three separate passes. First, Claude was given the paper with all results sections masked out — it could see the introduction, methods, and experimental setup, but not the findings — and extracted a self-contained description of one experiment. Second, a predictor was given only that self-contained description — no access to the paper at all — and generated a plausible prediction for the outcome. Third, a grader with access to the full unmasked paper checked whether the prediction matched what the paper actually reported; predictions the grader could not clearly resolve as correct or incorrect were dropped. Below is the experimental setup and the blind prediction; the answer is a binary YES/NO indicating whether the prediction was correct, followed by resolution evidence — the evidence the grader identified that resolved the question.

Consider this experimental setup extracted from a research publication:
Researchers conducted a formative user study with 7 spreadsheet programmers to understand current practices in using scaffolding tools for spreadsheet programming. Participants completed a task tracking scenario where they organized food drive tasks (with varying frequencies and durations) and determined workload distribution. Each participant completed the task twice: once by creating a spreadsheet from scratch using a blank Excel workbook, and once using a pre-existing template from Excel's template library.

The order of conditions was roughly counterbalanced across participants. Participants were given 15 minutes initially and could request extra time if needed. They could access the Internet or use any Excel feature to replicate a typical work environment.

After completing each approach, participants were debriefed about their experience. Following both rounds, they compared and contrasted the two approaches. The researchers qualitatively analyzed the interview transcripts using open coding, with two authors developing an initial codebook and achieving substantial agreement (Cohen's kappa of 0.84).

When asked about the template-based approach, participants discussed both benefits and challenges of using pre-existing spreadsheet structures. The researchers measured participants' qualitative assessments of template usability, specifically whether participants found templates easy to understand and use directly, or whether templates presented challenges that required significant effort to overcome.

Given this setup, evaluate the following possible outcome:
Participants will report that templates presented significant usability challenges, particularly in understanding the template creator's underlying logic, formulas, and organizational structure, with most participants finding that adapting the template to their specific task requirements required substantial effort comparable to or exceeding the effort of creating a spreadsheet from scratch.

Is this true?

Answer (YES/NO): YES